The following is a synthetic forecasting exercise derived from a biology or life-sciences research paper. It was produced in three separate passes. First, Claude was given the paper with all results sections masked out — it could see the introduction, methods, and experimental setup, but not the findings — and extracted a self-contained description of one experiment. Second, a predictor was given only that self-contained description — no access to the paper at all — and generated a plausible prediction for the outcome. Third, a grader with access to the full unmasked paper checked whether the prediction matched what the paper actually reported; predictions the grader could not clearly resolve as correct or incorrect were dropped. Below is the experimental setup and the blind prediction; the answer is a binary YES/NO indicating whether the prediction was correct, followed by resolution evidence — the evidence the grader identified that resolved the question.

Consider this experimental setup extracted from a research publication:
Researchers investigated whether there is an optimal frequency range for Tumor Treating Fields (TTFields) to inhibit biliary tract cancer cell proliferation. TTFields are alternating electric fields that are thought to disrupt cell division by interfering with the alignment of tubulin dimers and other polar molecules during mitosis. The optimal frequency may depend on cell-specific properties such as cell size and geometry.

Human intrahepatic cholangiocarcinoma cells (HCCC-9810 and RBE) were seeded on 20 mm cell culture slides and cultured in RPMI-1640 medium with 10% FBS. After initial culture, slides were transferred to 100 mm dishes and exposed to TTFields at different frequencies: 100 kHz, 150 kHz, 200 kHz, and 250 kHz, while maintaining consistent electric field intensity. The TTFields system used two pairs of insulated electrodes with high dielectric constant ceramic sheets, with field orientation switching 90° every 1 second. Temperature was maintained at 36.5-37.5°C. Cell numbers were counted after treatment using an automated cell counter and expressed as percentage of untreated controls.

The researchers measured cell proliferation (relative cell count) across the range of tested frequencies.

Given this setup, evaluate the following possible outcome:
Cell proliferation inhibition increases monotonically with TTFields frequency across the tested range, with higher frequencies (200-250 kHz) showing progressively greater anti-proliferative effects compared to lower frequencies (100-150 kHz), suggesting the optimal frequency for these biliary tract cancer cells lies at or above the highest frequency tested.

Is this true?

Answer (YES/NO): NO